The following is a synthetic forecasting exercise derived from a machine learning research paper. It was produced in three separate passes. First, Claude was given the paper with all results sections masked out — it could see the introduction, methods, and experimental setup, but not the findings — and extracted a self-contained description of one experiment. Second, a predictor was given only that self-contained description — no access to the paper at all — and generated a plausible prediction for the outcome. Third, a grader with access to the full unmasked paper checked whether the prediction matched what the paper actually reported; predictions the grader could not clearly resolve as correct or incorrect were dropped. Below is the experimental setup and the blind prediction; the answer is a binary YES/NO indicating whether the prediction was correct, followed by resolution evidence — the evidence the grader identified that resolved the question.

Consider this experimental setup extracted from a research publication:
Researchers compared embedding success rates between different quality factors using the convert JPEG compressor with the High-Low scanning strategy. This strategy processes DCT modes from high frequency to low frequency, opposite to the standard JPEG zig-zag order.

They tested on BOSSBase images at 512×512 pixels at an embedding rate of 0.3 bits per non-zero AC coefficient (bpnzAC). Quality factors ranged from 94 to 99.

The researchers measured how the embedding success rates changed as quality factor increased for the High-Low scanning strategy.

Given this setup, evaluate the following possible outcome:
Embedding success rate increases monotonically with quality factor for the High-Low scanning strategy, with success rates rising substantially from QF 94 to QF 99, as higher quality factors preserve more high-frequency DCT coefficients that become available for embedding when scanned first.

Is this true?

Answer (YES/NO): NO